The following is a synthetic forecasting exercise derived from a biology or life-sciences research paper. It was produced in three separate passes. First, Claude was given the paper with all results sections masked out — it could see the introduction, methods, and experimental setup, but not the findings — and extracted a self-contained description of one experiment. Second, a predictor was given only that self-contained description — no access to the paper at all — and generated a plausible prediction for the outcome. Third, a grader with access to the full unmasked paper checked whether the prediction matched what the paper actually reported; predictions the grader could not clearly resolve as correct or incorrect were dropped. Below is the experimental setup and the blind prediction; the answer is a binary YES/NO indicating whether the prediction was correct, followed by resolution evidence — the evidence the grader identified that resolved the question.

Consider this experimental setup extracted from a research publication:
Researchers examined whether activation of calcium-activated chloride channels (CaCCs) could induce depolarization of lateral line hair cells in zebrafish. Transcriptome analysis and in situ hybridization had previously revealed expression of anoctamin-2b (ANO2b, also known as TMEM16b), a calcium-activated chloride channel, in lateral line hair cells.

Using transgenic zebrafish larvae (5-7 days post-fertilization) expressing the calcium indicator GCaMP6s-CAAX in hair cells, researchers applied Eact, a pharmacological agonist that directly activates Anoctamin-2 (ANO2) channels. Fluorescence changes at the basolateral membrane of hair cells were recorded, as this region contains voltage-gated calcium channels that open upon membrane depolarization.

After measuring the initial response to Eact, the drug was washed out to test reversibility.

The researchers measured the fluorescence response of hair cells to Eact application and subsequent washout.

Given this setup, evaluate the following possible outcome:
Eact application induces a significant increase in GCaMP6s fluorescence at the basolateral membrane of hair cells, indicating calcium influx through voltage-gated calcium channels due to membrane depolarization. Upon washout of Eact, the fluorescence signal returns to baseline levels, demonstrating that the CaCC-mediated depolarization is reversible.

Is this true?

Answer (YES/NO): YES